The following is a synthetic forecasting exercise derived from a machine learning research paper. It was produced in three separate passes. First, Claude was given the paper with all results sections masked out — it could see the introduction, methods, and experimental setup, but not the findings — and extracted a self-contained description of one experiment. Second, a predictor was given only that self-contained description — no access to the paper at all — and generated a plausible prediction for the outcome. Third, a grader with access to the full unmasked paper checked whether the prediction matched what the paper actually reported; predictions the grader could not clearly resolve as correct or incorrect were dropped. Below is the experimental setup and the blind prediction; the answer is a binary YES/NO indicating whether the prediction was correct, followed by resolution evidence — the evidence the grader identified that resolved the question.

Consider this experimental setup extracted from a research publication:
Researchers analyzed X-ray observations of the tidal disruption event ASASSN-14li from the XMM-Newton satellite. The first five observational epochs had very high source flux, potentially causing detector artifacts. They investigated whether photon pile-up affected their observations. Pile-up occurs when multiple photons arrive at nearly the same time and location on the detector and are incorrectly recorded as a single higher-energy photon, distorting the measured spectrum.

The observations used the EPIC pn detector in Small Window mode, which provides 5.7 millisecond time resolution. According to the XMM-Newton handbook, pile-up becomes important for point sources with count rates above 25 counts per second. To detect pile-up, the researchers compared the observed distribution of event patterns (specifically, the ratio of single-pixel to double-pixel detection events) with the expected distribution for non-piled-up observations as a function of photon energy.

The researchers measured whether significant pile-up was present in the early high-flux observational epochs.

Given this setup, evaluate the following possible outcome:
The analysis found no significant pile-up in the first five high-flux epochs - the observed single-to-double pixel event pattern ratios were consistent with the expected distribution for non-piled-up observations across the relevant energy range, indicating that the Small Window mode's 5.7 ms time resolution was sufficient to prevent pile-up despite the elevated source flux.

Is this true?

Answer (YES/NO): NO